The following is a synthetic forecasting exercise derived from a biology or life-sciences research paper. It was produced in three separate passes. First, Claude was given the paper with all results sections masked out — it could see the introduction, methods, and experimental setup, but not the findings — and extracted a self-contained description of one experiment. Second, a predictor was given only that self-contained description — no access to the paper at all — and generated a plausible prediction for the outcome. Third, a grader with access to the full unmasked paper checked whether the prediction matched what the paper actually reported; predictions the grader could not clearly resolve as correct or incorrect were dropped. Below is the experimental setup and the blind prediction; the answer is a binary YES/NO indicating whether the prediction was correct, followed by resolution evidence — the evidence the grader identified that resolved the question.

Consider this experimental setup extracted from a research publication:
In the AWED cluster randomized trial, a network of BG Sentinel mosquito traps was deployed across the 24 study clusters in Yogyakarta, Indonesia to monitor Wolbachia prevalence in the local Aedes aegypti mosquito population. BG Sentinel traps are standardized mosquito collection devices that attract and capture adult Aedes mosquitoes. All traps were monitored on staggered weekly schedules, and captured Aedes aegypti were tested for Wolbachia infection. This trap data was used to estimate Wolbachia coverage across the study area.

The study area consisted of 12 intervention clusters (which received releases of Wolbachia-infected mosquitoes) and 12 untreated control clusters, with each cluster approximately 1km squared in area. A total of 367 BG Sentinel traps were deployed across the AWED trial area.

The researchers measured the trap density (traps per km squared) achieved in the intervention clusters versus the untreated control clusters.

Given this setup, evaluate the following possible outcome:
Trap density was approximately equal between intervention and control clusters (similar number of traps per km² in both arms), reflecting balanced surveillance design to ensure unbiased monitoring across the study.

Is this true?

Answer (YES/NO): YES